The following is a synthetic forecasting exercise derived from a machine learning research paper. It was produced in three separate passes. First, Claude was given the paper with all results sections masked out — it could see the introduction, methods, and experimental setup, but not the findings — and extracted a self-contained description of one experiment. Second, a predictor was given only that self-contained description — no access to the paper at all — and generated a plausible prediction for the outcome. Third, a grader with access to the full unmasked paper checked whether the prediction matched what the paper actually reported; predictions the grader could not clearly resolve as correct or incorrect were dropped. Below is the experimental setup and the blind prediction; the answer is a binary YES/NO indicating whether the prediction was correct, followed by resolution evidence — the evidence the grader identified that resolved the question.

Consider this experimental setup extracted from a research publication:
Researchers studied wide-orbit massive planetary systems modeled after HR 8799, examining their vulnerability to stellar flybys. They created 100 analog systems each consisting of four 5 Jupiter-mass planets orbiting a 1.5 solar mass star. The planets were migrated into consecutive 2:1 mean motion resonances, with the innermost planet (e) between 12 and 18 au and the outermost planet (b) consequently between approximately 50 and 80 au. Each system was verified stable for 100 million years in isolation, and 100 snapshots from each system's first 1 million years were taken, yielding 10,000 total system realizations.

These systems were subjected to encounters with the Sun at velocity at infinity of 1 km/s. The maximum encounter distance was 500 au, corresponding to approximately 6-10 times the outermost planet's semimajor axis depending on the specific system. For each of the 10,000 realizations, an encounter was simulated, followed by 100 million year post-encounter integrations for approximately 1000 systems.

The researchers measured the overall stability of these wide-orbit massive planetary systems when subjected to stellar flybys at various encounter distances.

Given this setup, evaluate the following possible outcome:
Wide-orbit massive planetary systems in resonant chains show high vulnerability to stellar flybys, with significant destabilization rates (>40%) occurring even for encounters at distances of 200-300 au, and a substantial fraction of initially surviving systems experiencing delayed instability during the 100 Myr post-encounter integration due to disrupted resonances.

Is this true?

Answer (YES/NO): YES